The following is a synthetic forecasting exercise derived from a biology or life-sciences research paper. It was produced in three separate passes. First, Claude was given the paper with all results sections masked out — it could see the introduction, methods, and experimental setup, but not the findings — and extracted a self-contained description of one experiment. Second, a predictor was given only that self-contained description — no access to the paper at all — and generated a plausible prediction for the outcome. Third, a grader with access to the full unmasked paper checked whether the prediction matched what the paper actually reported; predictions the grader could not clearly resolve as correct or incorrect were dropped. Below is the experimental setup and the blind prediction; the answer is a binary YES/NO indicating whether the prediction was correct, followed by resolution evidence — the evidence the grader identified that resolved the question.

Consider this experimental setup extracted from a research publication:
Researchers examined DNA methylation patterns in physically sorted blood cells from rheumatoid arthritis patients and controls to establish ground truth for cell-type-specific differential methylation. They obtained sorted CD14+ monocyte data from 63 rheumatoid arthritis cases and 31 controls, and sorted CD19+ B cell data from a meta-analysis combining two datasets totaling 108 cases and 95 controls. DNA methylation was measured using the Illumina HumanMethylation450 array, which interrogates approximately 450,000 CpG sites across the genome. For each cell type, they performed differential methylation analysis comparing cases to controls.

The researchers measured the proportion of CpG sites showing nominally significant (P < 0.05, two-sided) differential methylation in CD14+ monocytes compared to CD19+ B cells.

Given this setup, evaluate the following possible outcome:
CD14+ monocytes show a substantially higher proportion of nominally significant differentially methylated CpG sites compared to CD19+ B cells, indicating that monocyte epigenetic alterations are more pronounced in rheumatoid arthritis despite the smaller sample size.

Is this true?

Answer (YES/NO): NO